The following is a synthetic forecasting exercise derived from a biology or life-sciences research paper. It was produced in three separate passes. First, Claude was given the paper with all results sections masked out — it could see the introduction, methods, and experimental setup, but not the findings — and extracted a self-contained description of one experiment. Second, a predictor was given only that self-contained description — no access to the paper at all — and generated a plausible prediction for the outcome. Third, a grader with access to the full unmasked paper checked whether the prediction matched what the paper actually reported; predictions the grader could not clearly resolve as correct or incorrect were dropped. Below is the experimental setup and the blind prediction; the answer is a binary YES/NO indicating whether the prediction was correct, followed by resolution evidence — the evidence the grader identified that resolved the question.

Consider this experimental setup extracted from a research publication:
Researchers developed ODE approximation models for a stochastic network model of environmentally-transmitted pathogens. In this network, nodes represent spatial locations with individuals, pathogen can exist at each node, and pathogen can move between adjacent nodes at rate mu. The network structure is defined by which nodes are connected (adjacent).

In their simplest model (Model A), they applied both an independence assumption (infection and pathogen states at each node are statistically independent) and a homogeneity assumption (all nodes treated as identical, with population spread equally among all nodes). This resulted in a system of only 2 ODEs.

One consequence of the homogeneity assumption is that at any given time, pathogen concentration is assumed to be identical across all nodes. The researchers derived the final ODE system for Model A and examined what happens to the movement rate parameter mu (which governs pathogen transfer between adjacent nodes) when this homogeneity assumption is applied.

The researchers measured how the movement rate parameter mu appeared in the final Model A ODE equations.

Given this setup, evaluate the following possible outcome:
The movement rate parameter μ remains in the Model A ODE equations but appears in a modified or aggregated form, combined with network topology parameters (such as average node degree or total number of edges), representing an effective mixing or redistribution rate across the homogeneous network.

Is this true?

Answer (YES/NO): NO